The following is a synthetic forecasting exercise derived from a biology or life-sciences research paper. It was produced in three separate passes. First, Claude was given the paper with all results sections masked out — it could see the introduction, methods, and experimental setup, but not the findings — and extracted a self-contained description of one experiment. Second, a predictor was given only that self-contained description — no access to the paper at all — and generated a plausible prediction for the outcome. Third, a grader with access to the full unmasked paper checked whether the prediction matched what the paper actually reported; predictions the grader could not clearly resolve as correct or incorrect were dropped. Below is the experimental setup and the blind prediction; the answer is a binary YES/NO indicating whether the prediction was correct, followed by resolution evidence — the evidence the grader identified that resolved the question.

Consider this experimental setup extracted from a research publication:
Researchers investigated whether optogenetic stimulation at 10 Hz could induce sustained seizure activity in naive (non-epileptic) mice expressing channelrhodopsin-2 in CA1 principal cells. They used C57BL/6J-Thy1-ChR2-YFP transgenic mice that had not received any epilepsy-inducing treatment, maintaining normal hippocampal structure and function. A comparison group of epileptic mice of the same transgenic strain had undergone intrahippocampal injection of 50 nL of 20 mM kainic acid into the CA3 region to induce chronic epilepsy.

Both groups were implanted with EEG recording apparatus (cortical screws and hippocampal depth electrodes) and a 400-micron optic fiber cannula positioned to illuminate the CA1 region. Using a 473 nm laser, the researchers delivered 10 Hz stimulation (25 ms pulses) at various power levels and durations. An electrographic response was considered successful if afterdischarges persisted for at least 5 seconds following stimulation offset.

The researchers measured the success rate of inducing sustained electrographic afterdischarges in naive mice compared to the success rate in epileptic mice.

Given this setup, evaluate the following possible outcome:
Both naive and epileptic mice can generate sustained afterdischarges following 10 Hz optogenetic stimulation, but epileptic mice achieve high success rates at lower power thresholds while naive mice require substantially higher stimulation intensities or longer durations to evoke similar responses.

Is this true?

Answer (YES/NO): NO